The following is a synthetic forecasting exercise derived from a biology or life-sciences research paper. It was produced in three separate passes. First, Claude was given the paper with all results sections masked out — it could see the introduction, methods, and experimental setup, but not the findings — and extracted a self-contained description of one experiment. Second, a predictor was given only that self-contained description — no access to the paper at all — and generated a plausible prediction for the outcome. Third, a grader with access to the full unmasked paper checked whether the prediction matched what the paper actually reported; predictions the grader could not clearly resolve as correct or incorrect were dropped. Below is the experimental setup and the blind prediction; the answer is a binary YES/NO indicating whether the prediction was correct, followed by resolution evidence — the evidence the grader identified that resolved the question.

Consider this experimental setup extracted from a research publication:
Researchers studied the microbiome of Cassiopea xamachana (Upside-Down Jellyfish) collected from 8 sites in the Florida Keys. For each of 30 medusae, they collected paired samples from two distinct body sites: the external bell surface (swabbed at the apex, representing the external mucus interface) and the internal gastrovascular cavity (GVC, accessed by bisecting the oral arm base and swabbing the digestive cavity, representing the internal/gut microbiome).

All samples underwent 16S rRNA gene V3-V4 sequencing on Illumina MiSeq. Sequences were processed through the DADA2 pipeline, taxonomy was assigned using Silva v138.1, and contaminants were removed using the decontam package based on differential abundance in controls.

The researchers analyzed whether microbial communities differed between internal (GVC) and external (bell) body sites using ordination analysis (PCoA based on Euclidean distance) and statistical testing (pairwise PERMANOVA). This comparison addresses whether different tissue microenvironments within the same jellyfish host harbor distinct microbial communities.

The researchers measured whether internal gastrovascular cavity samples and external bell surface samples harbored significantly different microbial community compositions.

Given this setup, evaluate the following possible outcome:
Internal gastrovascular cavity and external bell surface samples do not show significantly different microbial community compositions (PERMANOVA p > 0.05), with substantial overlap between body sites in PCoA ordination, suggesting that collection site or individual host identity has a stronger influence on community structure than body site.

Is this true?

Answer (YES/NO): NO